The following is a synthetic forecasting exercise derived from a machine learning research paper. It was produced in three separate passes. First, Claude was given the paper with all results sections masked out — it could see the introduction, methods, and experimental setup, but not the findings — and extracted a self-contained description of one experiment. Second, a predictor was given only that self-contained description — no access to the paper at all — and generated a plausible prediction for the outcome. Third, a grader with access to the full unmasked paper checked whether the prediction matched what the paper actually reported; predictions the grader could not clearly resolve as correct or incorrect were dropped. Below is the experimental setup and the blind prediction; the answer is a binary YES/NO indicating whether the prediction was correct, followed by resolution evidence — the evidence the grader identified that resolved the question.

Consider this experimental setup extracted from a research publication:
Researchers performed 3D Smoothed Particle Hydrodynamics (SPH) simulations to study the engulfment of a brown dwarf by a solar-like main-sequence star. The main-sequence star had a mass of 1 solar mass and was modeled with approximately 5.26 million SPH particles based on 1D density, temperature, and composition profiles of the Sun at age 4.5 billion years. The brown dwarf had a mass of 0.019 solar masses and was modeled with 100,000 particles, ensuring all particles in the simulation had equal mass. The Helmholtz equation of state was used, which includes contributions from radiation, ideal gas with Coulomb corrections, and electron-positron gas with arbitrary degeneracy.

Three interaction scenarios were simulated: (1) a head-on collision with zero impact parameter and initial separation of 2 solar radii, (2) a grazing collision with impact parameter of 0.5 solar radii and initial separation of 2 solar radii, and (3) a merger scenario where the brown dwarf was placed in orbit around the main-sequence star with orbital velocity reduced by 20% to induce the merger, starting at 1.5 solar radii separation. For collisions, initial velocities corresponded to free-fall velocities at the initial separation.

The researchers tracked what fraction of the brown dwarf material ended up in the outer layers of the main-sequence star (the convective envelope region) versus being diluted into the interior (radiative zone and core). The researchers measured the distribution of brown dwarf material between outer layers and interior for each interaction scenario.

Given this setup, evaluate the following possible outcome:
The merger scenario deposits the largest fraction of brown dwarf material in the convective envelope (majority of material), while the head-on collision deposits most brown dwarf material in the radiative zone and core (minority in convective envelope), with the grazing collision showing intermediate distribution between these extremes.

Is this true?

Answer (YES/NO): NO